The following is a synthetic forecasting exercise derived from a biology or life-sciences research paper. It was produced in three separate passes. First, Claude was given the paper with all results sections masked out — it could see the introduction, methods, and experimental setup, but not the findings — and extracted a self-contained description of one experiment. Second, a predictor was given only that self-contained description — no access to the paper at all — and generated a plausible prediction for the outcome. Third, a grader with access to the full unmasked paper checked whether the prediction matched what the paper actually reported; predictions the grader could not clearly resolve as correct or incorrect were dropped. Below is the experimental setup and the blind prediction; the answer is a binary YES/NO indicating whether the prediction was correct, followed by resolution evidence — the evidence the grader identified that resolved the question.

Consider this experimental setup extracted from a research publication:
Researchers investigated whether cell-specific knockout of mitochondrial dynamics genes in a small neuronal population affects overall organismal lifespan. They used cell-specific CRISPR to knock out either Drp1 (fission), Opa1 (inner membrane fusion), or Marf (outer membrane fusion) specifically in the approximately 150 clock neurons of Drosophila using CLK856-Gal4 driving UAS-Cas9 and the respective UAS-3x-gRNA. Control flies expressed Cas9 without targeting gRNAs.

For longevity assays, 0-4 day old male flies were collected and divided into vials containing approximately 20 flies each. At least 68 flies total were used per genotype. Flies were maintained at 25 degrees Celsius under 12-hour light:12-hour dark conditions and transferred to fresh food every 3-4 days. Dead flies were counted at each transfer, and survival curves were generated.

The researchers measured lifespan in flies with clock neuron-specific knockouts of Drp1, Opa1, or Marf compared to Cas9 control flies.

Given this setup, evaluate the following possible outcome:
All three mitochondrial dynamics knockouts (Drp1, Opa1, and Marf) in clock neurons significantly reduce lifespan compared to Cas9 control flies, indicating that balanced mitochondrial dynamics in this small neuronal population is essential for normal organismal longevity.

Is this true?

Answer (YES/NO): NO